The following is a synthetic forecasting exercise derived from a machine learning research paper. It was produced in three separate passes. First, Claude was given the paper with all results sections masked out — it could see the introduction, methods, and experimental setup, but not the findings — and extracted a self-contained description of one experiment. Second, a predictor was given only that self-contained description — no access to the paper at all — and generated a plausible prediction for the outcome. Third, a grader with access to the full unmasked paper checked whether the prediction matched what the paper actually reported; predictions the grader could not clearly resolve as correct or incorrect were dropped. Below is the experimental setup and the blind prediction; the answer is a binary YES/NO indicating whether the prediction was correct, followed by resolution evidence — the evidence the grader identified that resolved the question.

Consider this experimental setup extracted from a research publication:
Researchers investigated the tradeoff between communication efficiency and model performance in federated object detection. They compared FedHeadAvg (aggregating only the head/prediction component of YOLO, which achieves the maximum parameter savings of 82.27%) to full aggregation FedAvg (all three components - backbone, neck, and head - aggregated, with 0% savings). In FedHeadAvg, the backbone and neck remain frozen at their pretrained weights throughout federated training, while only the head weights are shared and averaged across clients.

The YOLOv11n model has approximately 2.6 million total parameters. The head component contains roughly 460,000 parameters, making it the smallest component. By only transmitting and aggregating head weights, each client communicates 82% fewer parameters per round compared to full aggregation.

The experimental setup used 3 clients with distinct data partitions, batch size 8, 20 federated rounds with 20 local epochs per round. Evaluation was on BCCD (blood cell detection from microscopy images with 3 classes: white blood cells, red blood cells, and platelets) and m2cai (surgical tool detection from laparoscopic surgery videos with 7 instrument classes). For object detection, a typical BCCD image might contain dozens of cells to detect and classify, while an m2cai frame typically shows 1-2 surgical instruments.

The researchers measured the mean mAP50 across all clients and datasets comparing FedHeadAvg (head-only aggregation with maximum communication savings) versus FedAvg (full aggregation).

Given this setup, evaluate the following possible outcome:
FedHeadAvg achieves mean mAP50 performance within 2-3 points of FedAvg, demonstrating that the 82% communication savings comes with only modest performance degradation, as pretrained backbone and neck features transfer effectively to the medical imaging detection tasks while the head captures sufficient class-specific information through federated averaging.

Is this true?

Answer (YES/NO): YES